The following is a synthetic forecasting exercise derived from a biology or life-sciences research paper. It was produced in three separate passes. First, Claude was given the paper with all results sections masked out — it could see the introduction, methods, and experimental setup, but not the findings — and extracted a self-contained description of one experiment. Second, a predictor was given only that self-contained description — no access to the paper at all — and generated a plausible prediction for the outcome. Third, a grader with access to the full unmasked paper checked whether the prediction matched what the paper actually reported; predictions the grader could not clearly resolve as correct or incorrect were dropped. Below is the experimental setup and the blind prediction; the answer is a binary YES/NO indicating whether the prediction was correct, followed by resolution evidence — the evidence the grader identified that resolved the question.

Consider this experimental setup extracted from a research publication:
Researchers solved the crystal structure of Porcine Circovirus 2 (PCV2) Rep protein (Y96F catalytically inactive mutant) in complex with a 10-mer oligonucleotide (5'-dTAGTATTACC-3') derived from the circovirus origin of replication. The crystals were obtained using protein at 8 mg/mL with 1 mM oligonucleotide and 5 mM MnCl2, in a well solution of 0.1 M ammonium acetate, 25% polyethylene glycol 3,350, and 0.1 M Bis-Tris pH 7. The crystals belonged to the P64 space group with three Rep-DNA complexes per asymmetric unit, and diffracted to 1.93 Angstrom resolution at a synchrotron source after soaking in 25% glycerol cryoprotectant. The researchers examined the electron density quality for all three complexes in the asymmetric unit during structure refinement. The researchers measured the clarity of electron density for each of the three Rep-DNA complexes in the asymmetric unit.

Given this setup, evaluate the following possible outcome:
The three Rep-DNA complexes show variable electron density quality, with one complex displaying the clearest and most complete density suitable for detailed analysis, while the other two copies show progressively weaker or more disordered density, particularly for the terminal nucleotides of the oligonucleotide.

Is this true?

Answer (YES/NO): NO